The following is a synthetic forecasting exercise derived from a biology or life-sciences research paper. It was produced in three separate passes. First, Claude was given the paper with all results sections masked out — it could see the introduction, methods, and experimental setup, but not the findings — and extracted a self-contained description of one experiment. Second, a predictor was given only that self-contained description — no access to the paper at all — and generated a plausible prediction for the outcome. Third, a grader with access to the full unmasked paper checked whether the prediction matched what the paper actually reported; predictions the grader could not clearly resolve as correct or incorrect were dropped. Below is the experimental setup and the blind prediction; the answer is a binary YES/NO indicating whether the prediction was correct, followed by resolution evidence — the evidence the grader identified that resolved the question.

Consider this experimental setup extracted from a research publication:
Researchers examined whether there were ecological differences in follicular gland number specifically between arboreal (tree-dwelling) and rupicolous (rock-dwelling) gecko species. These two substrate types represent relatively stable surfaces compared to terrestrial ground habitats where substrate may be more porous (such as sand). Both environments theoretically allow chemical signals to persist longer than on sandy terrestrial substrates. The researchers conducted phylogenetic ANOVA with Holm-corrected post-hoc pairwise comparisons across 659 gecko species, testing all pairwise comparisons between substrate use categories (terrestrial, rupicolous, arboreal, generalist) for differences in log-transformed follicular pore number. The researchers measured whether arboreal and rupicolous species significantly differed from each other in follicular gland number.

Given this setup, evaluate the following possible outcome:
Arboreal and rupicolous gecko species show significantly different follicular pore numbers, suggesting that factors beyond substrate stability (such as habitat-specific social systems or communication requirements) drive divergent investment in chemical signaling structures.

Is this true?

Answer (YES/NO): YES